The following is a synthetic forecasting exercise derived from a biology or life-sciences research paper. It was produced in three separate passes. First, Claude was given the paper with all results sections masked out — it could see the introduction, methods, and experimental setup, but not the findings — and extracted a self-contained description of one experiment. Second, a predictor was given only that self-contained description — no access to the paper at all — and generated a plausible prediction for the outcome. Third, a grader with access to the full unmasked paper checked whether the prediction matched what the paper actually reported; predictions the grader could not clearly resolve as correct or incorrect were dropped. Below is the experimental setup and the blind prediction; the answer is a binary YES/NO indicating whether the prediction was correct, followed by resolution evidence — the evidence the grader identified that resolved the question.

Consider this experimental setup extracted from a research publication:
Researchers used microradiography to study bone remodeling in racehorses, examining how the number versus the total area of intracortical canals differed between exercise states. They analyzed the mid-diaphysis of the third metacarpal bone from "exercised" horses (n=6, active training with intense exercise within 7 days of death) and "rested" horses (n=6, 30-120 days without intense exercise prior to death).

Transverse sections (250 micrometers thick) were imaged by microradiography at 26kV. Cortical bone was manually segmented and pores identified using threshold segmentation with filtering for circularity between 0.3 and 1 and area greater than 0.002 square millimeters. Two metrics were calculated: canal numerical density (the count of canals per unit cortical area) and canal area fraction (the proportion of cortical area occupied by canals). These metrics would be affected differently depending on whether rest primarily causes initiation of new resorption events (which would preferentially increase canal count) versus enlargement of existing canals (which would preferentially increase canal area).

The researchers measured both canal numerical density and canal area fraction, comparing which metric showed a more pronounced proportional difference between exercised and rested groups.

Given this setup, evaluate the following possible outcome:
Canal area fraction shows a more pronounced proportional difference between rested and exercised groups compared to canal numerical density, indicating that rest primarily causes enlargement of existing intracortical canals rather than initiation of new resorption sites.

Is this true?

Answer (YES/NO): NO